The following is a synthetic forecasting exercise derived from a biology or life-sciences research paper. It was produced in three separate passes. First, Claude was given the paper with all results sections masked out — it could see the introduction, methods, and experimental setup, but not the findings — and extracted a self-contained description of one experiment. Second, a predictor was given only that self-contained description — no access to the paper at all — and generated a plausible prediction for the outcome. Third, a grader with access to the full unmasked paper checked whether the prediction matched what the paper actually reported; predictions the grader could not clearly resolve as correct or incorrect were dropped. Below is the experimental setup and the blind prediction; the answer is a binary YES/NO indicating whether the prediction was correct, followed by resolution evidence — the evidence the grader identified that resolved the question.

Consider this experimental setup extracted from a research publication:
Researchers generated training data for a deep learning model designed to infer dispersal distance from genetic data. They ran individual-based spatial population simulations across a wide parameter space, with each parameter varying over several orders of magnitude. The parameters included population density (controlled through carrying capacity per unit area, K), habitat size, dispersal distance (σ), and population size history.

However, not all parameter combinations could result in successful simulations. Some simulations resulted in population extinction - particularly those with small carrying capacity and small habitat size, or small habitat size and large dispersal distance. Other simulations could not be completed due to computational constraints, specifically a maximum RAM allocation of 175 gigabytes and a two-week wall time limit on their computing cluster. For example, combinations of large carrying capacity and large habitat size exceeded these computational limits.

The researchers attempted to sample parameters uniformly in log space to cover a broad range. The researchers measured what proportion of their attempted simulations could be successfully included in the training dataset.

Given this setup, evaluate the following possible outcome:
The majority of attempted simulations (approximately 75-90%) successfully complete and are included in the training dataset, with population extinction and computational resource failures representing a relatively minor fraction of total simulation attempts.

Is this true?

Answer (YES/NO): NO